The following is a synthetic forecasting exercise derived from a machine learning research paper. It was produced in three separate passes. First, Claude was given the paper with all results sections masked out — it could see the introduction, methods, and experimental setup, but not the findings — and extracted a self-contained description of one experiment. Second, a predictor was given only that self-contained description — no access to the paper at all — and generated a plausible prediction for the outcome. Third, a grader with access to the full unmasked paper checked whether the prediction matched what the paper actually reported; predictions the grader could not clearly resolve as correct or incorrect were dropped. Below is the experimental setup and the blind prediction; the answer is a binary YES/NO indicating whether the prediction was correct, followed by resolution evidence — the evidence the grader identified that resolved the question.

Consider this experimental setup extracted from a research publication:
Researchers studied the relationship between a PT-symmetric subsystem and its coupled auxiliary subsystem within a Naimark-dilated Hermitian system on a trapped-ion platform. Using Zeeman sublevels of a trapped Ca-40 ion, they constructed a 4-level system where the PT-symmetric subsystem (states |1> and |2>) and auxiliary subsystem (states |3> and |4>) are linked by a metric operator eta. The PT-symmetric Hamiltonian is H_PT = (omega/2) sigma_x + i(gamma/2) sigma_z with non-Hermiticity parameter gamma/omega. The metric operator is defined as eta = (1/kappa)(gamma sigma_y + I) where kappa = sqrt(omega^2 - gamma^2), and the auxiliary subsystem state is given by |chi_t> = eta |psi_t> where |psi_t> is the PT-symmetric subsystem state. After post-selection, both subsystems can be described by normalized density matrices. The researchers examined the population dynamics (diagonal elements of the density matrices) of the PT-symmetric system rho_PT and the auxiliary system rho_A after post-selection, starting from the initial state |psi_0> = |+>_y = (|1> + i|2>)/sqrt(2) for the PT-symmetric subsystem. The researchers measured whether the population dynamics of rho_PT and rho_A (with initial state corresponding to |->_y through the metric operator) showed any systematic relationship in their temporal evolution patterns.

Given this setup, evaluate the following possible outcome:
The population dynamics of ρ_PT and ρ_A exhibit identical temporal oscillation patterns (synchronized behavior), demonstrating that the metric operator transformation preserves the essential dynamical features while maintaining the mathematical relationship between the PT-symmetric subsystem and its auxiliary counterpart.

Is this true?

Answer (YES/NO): NO